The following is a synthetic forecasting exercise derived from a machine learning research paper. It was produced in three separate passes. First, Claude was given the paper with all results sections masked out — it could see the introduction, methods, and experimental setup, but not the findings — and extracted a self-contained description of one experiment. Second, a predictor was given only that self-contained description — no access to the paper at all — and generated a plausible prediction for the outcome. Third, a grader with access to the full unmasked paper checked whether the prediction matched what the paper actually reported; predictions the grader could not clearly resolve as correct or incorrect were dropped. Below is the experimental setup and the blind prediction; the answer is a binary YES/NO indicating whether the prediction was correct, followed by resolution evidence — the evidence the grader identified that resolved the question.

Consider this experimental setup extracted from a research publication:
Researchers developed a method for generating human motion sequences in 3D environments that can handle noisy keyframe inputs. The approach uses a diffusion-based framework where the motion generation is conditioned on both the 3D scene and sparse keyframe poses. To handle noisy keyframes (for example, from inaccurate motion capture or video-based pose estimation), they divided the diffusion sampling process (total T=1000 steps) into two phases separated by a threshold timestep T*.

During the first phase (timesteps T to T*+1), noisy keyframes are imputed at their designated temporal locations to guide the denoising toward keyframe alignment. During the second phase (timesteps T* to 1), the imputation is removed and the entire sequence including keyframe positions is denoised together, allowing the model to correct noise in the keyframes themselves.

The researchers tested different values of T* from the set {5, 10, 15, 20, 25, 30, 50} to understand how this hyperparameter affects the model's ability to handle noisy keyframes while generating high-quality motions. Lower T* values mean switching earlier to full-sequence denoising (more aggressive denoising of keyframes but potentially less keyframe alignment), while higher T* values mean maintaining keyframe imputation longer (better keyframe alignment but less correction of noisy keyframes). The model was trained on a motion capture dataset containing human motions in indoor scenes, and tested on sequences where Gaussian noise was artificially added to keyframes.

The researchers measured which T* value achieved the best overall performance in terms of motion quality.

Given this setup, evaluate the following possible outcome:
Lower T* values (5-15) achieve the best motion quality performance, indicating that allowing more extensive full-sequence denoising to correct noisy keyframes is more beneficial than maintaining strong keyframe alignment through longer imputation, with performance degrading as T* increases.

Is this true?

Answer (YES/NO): NO